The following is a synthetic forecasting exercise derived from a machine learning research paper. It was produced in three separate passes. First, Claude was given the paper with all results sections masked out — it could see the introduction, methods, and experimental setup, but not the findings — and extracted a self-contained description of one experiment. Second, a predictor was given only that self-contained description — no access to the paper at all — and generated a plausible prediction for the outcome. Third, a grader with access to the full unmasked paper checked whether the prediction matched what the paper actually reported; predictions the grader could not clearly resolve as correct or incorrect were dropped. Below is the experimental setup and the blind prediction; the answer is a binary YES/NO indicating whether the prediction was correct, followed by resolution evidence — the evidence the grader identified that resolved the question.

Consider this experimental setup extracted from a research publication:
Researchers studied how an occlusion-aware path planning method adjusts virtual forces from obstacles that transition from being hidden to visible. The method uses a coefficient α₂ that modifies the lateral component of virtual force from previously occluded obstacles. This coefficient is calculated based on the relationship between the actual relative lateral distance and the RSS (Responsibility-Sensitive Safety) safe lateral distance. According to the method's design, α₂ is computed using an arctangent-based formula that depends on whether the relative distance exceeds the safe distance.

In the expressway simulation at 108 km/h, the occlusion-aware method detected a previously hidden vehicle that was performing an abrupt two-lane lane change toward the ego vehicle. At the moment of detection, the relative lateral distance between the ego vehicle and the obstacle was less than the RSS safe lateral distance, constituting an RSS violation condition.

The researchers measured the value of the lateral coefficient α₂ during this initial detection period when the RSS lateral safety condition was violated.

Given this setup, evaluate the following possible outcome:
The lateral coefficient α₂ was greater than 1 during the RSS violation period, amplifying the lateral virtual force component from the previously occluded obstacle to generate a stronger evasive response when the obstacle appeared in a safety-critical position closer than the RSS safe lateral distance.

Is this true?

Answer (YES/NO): NO